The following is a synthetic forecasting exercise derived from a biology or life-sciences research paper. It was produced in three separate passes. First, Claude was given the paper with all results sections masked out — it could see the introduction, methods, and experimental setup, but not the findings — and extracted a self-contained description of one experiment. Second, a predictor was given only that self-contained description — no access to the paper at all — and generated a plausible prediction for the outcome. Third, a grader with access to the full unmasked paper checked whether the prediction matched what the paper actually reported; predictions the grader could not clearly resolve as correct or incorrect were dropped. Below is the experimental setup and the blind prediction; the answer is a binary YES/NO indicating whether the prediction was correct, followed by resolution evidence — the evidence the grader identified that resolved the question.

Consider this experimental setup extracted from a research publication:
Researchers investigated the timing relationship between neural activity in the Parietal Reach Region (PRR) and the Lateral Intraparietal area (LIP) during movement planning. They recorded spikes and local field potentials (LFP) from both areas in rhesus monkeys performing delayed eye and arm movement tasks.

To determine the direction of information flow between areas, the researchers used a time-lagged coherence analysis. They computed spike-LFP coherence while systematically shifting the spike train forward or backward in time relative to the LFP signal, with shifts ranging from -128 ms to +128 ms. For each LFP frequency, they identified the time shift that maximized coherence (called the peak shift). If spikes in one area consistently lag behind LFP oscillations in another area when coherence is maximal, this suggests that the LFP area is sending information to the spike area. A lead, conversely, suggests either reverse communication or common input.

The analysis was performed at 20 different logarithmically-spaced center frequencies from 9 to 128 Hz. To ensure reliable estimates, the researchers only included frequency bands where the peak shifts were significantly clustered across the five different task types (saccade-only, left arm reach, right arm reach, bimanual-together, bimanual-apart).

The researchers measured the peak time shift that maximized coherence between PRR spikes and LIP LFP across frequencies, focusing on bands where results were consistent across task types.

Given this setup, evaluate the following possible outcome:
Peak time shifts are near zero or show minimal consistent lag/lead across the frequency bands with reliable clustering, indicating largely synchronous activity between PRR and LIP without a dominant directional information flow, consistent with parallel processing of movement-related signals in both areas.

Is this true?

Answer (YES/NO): NO